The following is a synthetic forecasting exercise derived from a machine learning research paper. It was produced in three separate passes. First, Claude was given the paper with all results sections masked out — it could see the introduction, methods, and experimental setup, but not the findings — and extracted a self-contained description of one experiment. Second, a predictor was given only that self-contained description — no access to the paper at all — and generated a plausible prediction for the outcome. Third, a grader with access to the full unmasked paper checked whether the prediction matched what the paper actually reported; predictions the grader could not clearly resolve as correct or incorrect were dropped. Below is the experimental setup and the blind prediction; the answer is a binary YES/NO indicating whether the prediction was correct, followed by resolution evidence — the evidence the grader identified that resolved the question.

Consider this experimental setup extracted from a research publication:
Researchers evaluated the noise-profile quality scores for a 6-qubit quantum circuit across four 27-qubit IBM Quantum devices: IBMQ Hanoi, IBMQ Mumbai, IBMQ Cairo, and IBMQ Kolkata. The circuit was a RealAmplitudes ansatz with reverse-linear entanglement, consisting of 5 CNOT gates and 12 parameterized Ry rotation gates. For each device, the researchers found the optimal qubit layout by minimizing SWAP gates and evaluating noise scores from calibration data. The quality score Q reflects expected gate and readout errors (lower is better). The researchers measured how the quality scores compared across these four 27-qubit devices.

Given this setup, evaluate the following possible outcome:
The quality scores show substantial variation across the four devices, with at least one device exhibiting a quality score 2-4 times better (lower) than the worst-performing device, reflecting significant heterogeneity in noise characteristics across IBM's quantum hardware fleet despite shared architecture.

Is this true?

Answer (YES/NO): YES